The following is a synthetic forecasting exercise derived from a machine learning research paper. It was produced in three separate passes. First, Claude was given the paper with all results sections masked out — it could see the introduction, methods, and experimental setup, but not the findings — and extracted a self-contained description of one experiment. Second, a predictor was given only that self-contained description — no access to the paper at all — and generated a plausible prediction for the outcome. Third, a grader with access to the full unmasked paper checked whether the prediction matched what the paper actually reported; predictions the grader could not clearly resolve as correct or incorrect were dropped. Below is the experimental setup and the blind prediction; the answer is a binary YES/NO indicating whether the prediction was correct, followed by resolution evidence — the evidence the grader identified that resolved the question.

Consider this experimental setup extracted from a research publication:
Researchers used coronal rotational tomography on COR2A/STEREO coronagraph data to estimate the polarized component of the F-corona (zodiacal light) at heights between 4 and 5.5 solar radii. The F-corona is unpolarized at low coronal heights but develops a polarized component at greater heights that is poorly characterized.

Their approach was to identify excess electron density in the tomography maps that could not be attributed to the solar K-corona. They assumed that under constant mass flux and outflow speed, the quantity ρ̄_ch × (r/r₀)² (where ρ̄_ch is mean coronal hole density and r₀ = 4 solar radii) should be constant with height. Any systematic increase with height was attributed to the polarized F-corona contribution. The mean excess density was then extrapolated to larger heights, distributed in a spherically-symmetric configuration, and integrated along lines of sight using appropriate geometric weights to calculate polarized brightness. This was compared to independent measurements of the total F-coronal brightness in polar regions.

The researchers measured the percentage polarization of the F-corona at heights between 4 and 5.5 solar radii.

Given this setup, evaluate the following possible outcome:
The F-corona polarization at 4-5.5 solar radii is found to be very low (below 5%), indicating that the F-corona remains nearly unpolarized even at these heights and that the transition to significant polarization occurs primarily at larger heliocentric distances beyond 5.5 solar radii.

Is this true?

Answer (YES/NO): NO